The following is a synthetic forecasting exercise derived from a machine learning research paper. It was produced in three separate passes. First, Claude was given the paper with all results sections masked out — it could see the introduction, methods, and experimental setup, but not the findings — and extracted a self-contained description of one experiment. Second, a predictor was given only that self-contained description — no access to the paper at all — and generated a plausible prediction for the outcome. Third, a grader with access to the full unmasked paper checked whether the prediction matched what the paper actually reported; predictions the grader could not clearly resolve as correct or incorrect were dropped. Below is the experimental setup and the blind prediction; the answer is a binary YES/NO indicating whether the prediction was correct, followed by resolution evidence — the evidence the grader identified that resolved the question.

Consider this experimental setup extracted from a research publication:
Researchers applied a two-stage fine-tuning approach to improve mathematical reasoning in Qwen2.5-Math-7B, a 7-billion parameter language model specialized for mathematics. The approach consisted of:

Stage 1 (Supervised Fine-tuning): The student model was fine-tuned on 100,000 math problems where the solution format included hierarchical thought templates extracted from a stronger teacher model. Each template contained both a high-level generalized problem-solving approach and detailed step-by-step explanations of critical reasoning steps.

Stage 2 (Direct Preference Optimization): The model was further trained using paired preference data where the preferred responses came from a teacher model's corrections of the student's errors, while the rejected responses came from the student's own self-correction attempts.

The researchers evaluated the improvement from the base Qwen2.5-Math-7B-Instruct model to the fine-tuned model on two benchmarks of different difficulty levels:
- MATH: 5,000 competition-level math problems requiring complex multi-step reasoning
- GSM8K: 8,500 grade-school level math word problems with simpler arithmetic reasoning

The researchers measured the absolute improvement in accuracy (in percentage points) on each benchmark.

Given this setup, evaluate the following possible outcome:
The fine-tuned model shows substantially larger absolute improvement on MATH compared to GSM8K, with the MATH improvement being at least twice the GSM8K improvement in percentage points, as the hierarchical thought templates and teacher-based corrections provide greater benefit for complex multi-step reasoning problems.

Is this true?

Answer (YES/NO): YES